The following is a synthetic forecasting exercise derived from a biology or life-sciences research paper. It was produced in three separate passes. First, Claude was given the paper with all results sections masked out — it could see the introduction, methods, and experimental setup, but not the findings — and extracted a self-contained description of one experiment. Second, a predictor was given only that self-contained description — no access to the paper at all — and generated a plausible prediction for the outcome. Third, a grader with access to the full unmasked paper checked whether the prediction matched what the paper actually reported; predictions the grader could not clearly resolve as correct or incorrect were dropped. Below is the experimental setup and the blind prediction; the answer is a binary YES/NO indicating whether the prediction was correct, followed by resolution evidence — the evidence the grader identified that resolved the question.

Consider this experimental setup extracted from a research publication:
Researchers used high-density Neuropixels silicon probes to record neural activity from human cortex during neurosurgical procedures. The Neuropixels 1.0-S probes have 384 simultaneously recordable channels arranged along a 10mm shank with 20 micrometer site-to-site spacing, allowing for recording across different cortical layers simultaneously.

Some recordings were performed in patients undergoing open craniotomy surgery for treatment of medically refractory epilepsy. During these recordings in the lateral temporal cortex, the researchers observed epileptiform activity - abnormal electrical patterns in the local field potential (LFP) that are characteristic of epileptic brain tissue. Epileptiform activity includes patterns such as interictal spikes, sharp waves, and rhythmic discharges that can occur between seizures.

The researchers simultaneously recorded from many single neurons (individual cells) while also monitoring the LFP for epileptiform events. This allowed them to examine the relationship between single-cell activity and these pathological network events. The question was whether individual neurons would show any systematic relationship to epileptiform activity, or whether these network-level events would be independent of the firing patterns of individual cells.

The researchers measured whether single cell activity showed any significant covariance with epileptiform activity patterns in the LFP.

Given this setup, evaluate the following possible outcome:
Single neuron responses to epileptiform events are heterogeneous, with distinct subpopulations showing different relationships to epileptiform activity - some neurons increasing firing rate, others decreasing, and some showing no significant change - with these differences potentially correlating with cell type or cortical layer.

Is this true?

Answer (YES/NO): NO